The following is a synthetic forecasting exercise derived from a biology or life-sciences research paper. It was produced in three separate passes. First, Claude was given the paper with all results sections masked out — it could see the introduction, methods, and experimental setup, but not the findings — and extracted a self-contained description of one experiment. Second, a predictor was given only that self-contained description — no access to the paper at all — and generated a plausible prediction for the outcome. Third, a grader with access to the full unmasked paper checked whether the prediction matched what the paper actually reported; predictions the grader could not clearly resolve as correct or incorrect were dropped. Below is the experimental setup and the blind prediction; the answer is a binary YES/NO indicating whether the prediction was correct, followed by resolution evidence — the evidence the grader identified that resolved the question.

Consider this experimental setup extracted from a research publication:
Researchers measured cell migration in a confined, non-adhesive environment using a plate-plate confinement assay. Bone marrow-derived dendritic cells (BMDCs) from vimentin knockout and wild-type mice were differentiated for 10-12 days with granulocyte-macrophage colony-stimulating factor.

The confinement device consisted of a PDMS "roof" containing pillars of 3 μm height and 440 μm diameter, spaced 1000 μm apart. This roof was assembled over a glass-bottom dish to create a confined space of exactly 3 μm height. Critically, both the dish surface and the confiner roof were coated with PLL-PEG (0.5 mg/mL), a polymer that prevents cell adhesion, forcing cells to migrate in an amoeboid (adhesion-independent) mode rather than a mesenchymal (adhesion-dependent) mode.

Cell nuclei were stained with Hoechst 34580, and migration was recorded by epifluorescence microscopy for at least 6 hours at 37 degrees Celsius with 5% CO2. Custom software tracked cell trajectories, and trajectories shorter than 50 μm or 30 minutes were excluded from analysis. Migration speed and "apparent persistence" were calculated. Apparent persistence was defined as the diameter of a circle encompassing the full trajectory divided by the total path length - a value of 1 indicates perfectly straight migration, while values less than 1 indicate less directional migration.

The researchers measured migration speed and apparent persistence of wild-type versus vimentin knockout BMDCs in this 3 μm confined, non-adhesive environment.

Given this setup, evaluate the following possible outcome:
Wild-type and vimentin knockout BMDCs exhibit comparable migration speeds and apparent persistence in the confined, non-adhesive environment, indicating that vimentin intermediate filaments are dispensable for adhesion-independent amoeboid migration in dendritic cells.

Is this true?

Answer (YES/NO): NO